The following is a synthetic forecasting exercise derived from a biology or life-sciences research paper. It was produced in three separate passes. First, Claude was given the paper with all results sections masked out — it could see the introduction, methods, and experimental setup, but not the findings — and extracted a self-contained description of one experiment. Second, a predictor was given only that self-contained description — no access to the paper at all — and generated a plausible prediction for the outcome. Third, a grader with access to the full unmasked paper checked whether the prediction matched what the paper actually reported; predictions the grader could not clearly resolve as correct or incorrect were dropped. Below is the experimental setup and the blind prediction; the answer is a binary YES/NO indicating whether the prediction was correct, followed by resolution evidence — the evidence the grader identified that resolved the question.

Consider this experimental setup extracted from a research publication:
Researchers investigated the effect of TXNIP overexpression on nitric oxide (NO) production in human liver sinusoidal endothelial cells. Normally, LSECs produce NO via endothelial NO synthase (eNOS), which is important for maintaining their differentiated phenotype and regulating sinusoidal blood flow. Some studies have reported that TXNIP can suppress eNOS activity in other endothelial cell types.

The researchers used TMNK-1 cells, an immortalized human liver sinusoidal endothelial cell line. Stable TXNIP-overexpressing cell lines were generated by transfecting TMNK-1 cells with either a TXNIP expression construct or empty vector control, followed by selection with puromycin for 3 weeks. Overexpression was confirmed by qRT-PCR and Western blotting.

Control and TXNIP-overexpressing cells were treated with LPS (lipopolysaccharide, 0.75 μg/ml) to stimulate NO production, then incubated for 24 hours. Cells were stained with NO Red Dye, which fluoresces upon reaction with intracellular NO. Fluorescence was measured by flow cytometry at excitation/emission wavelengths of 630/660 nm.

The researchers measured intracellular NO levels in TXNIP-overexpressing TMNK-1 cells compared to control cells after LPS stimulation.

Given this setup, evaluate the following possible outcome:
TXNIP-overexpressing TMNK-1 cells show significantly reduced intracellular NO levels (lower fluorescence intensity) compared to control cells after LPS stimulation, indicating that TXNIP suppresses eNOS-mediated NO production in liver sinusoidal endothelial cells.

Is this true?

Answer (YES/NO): NO